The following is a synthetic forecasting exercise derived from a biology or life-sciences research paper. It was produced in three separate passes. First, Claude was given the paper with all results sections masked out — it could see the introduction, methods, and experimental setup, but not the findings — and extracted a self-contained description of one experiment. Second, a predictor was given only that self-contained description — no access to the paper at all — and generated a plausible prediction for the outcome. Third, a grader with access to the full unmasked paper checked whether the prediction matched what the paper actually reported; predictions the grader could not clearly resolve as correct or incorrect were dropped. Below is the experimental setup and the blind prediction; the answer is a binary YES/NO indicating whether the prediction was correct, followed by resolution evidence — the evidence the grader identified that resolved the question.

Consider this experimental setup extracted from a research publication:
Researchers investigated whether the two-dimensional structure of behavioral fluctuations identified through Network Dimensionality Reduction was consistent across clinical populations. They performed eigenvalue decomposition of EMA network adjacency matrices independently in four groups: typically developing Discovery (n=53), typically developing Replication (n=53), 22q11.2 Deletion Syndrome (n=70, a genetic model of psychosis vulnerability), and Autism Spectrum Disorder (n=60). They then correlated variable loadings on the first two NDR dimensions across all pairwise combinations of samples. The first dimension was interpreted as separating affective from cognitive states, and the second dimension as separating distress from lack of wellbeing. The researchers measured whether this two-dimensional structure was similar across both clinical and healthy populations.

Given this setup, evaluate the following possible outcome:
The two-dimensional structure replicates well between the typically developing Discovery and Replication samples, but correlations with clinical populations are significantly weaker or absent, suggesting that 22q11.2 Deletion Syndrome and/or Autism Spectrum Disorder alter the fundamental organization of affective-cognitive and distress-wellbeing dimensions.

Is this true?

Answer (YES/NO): NO